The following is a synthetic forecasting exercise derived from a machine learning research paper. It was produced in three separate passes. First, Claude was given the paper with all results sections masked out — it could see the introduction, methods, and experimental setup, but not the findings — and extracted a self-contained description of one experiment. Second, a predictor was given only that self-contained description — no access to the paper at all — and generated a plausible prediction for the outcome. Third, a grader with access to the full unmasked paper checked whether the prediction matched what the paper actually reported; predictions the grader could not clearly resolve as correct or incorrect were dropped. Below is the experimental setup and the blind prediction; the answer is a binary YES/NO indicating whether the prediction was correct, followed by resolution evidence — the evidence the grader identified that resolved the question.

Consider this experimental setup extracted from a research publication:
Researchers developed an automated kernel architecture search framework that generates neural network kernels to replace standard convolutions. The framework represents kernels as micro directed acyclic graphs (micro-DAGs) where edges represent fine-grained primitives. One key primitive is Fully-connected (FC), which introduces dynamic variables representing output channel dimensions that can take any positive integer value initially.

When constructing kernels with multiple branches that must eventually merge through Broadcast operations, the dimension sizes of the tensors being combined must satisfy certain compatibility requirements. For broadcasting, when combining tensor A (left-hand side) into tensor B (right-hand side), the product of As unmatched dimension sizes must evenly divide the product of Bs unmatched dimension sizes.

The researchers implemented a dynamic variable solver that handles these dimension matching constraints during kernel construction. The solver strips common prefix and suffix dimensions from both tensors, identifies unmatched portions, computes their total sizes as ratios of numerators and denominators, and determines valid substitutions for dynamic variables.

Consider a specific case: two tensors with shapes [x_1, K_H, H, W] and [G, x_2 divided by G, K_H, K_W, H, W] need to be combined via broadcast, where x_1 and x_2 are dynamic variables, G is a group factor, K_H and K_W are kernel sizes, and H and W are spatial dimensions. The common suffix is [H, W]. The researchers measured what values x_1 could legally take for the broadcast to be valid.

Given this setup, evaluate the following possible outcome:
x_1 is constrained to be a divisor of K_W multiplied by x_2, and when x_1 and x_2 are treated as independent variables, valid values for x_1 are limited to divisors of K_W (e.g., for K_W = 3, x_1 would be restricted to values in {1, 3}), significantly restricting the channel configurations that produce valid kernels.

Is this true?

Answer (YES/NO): NO